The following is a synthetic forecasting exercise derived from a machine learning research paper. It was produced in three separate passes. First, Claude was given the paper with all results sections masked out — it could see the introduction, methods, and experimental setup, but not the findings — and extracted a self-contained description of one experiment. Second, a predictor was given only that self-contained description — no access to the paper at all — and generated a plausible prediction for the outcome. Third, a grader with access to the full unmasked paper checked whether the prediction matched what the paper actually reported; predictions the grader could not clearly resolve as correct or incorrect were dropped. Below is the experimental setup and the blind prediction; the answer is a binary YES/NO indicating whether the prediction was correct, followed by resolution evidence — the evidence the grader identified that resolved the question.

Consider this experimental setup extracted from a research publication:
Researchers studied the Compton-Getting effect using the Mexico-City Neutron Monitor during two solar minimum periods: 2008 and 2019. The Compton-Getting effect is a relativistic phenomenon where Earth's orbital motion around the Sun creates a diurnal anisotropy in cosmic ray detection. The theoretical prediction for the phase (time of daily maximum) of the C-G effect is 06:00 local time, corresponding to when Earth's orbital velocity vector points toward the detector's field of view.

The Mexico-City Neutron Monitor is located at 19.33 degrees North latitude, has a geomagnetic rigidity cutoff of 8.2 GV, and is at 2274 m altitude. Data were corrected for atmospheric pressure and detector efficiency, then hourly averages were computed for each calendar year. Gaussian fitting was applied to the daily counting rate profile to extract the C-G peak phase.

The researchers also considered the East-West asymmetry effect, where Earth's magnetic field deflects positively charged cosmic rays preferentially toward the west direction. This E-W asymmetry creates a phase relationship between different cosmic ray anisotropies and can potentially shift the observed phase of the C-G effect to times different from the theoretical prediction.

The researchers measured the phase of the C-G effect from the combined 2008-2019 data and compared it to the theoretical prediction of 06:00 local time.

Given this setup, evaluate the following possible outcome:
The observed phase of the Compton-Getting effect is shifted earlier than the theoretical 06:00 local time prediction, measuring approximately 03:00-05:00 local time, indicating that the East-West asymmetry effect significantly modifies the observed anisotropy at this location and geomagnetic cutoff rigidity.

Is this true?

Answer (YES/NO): NO